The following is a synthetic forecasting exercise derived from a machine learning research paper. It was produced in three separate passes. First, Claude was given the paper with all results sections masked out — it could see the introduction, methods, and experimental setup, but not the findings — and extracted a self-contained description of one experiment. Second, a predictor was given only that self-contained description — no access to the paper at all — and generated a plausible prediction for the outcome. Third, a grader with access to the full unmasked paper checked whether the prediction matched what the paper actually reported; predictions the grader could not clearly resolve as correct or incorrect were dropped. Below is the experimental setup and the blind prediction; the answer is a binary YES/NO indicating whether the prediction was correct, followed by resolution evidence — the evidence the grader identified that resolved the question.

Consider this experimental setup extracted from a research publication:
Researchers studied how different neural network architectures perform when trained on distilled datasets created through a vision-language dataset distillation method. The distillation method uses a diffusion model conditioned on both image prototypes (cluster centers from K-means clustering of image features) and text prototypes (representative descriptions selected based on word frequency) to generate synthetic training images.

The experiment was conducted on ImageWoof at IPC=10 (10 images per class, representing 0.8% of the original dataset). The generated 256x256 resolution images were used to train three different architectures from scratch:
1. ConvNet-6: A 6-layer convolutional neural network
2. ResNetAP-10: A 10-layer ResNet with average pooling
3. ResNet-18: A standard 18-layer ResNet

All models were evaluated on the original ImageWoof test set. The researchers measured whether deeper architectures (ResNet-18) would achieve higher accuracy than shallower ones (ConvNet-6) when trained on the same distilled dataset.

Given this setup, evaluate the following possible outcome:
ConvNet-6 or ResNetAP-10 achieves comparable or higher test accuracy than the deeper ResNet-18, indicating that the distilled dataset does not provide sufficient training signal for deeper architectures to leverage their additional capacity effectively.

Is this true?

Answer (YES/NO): NO